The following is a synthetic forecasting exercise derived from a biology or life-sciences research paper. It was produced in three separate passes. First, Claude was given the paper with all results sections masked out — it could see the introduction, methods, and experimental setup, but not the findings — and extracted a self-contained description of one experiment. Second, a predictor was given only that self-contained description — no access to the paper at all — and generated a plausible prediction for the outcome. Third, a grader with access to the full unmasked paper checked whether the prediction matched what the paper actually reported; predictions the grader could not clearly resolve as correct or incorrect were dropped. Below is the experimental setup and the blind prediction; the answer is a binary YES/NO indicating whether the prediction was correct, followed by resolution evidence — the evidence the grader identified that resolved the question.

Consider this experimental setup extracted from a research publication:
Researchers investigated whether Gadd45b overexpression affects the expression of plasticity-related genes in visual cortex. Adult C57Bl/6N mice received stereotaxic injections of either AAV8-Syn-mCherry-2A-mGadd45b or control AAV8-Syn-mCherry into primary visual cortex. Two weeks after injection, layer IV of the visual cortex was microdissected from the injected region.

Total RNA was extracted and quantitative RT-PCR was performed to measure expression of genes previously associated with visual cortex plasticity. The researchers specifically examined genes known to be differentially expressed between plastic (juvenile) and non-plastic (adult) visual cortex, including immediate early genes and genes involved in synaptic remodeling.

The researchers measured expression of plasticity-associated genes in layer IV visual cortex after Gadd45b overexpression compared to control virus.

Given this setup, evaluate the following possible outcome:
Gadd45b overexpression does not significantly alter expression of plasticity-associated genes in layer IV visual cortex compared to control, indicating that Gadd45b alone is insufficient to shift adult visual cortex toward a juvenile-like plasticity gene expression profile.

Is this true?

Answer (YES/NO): NO